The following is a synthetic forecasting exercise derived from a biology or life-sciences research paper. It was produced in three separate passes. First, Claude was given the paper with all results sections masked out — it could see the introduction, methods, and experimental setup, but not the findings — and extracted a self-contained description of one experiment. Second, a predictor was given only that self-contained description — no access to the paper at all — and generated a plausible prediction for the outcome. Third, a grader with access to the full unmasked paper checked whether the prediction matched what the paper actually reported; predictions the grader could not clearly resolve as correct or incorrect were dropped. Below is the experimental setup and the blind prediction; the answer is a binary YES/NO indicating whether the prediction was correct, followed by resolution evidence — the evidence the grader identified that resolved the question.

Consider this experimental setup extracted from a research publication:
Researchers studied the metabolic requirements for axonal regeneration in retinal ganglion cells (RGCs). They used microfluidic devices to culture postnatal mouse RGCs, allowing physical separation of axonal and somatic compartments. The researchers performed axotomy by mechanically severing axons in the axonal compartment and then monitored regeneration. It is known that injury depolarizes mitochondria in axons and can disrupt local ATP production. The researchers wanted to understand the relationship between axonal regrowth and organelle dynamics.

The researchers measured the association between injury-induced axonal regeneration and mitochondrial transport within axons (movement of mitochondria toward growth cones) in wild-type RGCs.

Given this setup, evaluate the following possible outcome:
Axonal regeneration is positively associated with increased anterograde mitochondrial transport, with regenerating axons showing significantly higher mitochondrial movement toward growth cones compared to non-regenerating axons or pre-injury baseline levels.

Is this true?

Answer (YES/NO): NO